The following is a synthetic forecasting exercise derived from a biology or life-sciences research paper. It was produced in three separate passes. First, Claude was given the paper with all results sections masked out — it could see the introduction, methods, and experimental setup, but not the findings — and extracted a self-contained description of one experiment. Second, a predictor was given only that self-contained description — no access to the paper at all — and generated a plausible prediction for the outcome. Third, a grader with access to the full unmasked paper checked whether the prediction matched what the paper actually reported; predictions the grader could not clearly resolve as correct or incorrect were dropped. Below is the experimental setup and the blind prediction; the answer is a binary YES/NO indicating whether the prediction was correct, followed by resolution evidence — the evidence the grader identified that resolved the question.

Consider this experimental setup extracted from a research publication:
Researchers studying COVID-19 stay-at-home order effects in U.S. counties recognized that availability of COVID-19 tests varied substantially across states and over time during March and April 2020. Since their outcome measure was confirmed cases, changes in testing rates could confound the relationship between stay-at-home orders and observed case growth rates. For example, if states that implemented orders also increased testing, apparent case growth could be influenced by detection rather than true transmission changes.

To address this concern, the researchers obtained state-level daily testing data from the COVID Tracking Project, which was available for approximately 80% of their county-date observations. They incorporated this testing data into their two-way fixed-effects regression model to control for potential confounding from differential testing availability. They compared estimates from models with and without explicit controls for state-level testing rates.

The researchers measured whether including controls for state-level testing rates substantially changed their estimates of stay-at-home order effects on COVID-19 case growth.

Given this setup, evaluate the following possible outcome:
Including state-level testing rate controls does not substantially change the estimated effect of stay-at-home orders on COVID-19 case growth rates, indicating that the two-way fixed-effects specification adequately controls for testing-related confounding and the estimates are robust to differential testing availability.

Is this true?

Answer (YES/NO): YES